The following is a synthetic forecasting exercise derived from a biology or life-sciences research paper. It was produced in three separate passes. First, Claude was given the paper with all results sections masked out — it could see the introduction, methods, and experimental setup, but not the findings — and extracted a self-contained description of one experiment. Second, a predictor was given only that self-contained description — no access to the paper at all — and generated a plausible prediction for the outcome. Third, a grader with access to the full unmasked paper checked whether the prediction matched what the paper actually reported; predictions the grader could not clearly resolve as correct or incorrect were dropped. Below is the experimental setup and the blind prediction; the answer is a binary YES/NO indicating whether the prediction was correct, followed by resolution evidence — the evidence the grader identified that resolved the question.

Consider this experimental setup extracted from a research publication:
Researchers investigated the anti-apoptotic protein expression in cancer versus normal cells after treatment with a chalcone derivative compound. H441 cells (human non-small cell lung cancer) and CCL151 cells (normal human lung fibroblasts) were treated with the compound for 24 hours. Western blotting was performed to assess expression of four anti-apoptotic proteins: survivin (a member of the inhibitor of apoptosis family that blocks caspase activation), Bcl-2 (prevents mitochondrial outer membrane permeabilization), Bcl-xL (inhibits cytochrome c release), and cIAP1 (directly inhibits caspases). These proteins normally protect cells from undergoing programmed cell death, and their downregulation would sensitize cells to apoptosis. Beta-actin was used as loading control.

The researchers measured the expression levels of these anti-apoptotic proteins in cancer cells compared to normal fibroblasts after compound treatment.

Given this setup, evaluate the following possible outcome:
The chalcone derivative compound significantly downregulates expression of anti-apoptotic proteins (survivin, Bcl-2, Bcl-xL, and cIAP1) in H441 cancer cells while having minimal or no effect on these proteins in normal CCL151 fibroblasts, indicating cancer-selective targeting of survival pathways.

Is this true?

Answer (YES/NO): YES